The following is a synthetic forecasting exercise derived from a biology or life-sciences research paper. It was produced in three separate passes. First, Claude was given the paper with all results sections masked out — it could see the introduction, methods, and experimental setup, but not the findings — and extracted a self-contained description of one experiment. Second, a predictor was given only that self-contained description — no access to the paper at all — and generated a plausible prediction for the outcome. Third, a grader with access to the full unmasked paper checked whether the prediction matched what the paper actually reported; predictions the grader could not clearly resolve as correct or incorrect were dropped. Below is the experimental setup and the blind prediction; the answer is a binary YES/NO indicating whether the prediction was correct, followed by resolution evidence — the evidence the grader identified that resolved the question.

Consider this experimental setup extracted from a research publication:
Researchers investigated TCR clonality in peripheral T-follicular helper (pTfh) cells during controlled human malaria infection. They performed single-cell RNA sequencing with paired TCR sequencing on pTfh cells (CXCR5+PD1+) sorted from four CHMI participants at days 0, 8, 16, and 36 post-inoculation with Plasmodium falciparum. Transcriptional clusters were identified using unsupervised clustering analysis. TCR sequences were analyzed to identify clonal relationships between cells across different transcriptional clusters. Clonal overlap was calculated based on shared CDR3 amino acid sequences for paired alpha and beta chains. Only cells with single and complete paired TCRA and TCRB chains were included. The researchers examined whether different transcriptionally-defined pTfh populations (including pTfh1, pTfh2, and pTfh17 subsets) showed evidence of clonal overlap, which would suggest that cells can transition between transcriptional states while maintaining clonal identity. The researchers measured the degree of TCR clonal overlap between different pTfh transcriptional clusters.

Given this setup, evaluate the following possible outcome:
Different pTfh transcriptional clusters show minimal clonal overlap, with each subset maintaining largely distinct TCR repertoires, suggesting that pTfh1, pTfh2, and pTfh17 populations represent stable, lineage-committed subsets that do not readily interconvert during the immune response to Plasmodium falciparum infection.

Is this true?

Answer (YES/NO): NO